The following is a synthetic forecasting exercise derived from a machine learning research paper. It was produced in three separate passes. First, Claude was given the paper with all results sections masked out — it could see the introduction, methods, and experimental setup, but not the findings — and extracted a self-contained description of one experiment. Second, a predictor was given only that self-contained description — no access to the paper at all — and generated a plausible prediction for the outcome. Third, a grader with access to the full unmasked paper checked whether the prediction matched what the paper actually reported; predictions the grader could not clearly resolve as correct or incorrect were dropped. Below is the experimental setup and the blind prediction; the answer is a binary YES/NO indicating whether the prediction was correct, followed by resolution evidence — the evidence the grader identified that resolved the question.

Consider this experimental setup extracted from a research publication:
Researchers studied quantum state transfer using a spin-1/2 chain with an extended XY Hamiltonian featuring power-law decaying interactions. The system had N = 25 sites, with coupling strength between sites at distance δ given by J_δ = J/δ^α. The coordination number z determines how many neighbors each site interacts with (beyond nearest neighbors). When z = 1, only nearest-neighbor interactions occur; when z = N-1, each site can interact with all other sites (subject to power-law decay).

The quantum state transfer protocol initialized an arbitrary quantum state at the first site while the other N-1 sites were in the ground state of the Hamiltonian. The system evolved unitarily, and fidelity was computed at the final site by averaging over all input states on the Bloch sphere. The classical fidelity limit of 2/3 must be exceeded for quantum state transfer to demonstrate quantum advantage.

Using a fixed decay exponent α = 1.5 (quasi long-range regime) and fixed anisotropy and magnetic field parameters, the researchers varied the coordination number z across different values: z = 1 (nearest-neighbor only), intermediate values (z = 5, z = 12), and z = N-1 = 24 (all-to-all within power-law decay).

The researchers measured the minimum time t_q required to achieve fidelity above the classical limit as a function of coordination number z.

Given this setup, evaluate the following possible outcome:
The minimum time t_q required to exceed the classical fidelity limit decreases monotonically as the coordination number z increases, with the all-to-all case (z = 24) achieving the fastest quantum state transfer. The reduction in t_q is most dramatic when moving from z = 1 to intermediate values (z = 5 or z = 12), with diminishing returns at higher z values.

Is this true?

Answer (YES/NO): NO